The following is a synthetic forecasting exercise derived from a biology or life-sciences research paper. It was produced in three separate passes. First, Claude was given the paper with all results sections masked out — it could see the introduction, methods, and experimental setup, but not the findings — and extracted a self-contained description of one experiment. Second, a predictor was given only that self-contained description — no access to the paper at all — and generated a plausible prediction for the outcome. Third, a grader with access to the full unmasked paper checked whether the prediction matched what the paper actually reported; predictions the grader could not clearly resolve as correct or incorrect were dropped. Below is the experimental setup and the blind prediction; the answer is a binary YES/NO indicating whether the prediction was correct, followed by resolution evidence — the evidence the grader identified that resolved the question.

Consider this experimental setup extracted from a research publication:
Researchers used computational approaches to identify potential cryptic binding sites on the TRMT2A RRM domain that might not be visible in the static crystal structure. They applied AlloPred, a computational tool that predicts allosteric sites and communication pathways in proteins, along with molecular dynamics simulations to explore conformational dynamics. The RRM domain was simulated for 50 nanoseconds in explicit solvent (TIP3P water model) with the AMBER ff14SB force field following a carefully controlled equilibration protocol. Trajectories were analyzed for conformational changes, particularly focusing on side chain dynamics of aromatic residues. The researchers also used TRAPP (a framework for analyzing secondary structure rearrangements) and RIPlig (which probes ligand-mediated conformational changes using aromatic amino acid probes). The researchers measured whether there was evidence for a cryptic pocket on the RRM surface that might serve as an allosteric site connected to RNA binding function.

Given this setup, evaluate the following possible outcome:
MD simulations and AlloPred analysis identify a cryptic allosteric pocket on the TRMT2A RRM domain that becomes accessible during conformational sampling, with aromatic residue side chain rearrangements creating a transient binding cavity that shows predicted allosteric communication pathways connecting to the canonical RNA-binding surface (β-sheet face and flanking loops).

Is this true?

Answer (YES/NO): YES